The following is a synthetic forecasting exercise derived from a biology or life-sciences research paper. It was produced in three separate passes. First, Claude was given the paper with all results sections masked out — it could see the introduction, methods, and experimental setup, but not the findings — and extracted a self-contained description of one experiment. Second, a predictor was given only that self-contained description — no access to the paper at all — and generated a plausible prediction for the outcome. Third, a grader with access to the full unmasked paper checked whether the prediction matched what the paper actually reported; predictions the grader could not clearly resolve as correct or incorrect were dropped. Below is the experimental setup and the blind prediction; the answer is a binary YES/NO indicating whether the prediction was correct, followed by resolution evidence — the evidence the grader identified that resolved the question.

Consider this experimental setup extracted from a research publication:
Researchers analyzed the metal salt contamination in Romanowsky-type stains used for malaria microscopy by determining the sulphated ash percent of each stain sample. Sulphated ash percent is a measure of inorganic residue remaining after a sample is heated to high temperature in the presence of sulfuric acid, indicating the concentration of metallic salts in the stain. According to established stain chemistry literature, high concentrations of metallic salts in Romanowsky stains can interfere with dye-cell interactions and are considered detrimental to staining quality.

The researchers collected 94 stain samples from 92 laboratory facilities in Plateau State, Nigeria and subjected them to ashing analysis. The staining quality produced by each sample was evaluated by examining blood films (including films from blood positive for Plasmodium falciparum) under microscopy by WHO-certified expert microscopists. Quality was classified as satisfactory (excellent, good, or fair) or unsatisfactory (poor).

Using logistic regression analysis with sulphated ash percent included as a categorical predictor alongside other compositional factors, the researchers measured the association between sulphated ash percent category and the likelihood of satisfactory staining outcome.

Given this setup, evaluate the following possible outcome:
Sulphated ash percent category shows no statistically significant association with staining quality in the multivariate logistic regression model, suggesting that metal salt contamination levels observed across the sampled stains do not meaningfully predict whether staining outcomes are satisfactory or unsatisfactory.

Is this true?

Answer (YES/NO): YES